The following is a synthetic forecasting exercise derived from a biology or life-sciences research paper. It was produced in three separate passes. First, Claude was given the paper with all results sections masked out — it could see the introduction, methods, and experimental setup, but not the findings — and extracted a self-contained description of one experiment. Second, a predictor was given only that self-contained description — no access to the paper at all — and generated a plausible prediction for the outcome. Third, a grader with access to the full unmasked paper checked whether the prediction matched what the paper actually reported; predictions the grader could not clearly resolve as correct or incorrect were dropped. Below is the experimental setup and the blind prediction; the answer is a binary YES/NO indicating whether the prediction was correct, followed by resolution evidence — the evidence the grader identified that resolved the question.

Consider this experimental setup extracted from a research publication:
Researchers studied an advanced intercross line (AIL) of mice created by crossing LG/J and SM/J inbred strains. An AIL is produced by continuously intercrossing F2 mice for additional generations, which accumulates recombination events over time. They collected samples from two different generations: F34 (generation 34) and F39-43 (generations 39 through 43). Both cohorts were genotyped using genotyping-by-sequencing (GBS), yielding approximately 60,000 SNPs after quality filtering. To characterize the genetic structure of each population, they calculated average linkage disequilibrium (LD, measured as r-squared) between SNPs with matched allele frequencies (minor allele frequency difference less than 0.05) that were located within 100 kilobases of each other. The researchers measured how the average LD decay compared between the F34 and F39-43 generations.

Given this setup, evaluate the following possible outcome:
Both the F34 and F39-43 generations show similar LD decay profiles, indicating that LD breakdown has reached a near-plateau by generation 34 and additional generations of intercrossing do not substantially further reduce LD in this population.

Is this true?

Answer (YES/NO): NO